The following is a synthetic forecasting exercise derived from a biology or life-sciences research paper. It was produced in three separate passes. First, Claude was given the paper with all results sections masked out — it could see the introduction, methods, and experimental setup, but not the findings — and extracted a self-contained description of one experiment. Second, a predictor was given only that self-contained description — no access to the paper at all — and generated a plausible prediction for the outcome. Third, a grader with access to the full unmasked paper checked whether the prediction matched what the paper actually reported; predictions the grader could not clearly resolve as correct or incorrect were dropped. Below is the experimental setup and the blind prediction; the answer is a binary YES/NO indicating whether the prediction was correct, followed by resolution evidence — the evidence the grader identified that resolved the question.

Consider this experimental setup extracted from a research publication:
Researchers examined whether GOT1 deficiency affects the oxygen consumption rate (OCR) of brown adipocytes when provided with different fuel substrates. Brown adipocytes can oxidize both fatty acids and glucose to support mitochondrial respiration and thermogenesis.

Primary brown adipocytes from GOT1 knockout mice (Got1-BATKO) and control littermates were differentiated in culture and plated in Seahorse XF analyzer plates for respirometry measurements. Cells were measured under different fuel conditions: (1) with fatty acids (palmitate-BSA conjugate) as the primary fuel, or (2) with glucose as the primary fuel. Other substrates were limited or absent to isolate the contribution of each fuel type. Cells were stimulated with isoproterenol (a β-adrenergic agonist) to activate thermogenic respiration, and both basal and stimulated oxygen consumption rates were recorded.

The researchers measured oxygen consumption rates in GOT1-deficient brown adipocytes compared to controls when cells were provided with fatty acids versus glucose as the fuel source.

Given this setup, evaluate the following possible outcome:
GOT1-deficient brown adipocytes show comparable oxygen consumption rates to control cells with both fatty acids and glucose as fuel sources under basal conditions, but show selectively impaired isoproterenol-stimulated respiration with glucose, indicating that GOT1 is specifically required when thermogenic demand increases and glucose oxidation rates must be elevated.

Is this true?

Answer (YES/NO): NO